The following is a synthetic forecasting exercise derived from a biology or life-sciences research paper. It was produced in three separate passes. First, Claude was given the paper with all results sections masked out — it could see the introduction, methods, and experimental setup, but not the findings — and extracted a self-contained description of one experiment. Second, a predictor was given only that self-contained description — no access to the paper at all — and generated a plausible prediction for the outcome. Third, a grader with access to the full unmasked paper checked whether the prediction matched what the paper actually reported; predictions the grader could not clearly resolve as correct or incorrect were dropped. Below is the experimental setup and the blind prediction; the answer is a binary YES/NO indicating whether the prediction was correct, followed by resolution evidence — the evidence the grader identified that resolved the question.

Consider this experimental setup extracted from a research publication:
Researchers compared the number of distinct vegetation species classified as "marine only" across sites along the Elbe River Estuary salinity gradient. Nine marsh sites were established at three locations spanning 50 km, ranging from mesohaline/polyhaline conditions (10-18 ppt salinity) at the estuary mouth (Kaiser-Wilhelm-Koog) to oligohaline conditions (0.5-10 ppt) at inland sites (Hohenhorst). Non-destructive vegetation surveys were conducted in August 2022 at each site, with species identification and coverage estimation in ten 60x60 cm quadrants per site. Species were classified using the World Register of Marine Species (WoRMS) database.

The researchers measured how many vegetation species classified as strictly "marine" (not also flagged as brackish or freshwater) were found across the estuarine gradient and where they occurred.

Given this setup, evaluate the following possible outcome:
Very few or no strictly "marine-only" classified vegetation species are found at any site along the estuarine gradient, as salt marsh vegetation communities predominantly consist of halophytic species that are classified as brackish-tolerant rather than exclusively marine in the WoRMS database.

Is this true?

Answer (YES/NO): YES